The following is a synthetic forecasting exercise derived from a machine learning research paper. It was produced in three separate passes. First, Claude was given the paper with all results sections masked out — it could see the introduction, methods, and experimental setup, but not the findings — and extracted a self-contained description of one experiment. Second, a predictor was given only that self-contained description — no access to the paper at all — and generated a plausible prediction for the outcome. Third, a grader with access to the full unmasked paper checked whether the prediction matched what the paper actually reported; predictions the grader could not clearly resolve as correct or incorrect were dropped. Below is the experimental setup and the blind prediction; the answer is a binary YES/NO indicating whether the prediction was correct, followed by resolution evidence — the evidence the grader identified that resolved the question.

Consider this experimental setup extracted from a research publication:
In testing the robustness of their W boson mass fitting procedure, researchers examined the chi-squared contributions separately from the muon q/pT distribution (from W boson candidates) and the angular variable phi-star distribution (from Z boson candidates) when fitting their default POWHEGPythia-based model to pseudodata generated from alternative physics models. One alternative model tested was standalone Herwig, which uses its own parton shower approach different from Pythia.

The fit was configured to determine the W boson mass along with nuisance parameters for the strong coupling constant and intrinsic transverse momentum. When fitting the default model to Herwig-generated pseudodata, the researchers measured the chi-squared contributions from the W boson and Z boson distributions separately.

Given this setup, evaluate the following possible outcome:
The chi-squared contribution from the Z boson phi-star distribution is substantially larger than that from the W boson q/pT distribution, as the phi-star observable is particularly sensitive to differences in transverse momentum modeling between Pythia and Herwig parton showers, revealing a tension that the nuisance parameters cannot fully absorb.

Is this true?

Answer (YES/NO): YES